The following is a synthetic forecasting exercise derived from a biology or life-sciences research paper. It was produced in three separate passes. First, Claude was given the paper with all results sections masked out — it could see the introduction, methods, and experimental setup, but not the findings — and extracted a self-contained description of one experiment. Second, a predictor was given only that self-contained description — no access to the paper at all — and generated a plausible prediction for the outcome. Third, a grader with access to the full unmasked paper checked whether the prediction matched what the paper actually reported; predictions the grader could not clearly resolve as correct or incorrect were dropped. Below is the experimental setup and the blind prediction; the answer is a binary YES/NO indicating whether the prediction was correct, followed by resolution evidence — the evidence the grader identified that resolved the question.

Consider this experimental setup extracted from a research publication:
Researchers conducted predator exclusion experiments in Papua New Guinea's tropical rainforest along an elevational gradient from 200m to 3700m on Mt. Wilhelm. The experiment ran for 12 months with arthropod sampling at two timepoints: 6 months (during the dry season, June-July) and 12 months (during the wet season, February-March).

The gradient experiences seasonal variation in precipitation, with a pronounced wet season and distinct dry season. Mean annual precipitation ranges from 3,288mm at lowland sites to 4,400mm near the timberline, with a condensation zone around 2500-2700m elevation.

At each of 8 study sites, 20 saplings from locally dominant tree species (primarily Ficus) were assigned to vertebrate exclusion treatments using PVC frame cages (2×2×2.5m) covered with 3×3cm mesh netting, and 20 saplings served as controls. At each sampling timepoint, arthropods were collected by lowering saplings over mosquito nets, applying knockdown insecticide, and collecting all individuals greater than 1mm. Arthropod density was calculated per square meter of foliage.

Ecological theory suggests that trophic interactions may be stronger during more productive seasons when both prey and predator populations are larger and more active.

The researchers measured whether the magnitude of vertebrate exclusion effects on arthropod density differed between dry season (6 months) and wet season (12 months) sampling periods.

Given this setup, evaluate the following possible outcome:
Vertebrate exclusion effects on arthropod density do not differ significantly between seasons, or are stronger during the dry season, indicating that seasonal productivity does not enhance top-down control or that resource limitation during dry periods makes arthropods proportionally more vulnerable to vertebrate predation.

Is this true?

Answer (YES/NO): NO